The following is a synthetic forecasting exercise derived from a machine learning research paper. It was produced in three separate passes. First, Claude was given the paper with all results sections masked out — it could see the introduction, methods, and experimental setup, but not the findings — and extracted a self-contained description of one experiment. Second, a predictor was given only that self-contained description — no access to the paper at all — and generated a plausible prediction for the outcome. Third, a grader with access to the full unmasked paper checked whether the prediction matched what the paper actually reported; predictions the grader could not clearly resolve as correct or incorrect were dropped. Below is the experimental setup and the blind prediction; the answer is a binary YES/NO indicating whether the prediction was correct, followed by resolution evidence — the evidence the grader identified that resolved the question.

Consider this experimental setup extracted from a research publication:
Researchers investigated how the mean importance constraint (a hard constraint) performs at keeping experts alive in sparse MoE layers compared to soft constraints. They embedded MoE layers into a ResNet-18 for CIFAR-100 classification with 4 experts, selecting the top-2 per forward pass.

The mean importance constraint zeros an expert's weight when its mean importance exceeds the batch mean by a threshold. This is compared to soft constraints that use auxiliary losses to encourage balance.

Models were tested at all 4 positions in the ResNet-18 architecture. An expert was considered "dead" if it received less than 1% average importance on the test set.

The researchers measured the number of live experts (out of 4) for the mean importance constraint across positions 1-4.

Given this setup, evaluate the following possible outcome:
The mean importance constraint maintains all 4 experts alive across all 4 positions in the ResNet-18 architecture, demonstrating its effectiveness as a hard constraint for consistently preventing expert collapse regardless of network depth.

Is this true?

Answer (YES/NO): NO